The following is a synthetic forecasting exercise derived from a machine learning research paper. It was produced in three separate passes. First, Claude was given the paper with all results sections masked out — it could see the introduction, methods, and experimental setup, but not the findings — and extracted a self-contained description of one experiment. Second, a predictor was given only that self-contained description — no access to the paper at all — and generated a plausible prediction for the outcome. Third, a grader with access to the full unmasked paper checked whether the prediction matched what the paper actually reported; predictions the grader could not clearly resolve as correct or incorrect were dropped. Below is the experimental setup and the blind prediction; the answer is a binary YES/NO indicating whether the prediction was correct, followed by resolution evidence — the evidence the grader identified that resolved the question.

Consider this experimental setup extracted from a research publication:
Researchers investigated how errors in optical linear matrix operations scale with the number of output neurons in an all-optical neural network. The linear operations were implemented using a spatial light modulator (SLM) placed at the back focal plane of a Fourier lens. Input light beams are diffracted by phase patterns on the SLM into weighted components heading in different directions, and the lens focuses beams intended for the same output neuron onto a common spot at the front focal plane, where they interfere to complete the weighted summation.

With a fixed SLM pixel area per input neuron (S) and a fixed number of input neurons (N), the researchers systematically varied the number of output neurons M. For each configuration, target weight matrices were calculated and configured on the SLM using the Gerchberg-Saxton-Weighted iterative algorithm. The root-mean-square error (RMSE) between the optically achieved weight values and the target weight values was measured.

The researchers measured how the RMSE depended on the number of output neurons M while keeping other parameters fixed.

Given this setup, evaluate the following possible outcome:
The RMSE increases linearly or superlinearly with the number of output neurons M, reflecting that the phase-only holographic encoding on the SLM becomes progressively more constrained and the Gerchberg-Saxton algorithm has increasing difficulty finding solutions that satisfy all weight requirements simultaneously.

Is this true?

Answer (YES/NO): NO